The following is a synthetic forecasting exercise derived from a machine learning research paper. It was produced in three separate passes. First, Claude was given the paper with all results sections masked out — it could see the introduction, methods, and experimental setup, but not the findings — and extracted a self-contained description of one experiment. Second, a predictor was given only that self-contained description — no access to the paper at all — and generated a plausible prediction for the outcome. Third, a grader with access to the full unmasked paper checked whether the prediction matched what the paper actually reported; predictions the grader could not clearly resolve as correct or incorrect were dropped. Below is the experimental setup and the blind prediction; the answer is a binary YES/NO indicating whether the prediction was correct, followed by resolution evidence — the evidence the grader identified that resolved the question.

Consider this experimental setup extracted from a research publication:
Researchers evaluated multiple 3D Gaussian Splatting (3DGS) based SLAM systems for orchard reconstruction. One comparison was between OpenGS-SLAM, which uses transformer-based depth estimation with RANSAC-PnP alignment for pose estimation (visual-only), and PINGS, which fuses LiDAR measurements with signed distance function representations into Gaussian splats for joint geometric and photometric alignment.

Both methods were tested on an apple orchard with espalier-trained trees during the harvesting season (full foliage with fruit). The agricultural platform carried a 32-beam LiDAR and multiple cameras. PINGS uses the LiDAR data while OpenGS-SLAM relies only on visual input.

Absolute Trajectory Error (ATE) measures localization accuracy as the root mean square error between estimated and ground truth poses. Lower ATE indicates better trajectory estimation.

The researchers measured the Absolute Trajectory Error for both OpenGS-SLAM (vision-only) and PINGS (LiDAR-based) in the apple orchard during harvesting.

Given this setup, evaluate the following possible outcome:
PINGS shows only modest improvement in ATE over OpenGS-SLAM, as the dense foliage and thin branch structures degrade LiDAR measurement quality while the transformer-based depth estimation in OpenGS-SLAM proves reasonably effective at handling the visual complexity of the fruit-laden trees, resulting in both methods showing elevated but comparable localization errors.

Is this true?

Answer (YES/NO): NO